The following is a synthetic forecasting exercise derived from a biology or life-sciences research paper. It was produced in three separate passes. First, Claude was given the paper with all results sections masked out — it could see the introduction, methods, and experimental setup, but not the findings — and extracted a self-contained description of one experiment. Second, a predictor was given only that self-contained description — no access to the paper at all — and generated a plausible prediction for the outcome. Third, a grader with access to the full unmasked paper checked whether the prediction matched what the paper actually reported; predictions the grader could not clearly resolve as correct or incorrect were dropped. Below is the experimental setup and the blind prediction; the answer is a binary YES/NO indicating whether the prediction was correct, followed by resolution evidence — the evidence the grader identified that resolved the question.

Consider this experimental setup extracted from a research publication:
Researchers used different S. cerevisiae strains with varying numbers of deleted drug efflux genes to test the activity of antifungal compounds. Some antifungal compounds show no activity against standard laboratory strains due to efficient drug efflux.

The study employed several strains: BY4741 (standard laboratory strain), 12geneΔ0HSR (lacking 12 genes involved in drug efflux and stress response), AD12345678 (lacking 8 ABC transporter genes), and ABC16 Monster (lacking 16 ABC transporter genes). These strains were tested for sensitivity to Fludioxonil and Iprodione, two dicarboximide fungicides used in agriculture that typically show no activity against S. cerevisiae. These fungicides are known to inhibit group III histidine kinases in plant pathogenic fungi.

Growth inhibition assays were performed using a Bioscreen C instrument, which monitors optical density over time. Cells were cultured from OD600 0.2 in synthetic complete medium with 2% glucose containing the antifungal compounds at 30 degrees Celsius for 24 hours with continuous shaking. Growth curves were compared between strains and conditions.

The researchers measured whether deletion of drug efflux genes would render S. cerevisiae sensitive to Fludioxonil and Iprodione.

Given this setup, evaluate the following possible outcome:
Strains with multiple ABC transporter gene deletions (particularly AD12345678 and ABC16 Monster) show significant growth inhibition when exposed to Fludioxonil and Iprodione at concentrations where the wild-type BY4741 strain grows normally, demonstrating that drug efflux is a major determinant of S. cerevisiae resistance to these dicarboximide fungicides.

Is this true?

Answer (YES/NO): NO